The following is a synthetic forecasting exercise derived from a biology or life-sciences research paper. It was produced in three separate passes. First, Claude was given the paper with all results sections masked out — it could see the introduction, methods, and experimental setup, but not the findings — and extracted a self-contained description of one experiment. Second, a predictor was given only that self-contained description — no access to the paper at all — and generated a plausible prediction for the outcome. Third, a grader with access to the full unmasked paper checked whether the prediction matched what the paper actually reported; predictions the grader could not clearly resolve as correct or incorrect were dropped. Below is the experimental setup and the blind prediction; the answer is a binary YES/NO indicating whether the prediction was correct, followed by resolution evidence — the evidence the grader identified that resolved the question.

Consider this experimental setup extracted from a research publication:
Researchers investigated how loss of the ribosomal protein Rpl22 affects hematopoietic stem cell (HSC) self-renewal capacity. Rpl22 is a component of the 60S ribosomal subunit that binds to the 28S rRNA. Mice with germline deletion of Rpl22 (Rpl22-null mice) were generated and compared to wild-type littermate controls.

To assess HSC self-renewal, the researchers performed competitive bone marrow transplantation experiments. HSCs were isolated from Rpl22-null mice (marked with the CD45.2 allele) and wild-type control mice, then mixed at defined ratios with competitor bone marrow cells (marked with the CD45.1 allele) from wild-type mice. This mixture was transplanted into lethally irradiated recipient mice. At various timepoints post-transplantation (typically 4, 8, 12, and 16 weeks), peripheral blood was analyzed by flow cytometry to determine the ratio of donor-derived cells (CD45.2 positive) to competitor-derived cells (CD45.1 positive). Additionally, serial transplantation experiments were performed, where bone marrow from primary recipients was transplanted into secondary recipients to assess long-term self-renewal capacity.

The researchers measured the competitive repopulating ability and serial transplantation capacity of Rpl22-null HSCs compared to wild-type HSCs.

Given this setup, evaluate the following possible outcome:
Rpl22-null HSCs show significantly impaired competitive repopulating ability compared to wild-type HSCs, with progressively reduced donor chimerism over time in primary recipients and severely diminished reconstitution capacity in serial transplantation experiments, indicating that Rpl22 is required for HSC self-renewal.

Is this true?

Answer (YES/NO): NO